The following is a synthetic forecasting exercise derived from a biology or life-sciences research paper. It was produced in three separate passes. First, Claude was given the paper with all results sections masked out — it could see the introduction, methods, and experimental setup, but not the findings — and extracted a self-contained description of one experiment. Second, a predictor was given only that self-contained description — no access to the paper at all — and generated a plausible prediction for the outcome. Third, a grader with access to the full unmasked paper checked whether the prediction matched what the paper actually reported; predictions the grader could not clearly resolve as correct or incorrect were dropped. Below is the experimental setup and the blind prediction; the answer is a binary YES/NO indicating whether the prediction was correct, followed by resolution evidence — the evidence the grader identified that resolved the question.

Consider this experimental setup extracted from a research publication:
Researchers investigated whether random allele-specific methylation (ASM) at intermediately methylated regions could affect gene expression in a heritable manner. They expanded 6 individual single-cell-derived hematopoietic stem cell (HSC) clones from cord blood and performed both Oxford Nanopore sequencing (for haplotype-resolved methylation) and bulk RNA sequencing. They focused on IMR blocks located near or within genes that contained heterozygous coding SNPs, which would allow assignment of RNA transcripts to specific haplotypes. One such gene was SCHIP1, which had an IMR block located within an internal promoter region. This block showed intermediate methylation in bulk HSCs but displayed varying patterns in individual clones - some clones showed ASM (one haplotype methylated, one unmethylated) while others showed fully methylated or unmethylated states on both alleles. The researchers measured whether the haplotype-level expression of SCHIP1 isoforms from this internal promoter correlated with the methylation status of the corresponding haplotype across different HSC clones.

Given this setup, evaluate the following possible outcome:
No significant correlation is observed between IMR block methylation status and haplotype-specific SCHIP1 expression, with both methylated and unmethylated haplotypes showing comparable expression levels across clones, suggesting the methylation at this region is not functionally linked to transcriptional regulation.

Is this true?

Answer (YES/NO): NO